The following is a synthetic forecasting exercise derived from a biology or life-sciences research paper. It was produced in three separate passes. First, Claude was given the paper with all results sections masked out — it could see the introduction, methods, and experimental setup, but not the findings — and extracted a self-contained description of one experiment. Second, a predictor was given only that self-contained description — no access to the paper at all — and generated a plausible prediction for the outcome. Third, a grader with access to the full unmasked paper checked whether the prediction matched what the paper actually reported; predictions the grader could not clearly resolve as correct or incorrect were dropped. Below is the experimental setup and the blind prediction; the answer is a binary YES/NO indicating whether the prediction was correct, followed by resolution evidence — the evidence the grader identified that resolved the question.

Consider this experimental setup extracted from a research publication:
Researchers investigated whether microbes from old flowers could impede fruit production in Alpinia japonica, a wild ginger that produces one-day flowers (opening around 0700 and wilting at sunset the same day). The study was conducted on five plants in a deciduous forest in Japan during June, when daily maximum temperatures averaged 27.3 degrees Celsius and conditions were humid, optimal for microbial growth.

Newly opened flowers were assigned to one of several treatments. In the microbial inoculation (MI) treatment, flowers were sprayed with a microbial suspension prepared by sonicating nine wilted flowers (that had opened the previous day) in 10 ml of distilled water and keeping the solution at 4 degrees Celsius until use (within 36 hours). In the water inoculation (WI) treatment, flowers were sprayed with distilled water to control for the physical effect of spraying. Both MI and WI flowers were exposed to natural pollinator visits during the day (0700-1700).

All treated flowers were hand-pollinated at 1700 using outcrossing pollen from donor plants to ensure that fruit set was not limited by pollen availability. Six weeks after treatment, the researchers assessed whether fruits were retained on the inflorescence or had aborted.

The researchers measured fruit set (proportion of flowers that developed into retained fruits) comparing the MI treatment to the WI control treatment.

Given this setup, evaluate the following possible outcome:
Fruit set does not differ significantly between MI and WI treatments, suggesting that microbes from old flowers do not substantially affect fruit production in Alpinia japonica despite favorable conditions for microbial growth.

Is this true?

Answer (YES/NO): NO